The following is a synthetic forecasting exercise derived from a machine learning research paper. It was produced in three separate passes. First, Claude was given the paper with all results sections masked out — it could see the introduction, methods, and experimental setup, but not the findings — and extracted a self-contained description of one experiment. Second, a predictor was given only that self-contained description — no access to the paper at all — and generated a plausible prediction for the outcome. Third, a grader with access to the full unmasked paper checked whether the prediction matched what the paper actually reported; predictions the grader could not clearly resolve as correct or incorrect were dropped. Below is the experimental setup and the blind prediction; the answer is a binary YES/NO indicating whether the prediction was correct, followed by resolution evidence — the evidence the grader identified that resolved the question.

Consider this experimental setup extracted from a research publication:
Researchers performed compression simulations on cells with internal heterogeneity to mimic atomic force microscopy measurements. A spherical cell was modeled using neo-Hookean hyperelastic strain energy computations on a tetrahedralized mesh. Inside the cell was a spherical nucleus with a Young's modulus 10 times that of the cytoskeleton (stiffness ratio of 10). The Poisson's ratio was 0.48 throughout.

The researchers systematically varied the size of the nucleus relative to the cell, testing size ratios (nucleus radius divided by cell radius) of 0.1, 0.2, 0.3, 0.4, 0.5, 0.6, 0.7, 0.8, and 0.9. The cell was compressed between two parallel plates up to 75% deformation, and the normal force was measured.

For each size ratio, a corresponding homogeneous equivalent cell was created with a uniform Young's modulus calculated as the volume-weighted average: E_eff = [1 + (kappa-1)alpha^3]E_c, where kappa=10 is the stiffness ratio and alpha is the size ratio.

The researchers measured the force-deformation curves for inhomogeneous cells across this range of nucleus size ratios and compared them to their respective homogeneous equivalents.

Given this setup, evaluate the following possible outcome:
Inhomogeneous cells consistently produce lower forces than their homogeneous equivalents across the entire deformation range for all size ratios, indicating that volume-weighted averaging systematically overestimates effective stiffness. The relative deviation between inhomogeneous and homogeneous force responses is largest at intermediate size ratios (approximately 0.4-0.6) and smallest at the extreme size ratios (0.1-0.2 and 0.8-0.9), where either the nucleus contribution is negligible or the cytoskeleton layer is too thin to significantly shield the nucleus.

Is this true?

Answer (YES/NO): NO